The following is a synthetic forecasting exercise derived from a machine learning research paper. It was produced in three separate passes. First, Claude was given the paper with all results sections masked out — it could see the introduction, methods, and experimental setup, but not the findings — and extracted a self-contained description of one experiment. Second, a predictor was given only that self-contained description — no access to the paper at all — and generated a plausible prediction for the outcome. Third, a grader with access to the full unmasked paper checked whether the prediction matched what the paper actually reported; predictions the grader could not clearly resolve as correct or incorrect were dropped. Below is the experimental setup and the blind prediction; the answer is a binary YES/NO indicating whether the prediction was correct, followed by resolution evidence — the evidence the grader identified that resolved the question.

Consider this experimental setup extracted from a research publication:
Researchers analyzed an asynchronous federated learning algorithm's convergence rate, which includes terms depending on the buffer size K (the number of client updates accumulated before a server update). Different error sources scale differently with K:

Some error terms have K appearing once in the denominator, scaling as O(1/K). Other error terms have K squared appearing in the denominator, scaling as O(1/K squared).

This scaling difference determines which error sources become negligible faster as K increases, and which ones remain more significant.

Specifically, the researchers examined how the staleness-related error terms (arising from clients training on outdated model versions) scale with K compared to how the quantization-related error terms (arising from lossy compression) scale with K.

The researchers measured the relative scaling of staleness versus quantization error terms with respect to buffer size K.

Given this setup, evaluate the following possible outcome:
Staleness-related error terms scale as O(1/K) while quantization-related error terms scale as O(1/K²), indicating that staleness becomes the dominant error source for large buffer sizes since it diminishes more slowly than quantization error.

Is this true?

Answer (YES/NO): NO